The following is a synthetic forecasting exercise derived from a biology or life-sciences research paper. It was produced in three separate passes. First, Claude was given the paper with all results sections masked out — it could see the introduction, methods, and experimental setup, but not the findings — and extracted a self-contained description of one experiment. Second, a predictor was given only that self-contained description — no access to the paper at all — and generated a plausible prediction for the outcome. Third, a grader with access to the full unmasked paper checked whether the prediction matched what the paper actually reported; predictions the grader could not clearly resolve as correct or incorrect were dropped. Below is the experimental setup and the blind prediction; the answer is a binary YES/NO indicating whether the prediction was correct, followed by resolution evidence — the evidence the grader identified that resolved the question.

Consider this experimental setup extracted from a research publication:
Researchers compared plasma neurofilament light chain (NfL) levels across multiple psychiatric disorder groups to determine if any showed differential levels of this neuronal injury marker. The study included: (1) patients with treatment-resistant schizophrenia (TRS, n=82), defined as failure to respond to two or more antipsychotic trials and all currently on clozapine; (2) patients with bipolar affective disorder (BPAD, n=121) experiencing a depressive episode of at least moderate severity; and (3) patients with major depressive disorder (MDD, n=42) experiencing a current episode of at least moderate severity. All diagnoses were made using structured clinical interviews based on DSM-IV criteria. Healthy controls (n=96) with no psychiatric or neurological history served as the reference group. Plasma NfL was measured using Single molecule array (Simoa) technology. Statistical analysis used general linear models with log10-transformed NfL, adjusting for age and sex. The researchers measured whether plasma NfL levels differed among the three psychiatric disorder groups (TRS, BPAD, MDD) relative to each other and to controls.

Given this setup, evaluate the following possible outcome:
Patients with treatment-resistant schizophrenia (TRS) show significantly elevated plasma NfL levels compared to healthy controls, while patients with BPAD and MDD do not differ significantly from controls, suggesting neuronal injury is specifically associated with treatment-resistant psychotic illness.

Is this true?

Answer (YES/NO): NO